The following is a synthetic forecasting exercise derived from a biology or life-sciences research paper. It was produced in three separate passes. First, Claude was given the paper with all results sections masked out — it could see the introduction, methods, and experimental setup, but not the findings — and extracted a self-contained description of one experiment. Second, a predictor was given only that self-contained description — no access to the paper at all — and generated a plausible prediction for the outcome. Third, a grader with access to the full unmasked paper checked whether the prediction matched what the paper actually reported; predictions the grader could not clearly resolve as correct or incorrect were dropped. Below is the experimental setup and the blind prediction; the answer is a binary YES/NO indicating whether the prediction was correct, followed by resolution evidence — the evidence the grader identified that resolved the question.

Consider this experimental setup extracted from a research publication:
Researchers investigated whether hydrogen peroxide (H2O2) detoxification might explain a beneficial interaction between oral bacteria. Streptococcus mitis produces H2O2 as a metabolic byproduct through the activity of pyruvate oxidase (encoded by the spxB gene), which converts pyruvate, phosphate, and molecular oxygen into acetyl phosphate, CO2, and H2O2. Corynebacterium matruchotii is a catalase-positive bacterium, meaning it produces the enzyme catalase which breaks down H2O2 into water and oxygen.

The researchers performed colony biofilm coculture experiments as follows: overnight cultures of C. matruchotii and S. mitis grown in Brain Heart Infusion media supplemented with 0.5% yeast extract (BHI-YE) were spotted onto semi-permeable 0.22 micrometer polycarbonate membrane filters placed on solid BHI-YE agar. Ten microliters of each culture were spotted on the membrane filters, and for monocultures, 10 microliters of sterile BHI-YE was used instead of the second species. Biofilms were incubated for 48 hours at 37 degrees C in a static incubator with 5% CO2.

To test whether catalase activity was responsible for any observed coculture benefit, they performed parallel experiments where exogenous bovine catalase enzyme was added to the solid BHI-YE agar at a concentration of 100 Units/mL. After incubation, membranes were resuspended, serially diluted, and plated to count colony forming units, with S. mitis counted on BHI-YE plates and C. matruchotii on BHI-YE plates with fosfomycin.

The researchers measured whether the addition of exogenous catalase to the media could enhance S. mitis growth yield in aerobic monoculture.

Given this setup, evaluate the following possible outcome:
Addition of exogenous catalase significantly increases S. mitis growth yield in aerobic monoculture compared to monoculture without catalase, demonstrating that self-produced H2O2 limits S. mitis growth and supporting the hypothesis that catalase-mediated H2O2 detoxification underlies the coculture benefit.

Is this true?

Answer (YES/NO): YES